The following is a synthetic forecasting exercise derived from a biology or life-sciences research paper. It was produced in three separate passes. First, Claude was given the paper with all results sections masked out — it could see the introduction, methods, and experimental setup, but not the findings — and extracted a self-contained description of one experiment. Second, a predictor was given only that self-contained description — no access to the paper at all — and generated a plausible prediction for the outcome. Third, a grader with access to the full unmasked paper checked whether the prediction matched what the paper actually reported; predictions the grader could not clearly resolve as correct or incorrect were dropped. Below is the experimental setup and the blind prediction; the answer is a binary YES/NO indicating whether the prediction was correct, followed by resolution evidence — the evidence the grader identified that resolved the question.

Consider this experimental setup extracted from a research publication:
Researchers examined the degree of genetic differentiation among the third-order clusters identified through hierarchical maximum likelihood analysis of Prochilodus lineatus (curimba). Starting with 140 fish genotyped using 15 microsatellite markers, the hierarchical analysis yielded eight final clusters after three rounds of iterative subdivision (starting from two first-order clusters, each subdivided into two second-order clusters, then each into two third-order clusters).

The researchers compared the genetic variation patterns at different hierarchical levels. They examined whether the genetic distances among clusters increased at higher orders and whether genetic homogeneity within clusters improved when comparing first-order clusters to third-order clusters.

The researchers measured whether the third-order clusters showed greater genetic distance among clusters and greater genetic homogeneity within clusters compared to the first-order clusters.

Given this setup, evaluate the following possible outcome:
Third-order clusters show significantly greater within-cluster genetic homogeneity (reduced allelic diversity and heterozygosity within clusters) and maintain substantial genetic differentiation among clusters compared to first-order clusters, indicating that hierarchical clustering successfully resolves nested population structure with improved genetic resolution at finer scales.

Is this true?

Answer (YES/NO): YES